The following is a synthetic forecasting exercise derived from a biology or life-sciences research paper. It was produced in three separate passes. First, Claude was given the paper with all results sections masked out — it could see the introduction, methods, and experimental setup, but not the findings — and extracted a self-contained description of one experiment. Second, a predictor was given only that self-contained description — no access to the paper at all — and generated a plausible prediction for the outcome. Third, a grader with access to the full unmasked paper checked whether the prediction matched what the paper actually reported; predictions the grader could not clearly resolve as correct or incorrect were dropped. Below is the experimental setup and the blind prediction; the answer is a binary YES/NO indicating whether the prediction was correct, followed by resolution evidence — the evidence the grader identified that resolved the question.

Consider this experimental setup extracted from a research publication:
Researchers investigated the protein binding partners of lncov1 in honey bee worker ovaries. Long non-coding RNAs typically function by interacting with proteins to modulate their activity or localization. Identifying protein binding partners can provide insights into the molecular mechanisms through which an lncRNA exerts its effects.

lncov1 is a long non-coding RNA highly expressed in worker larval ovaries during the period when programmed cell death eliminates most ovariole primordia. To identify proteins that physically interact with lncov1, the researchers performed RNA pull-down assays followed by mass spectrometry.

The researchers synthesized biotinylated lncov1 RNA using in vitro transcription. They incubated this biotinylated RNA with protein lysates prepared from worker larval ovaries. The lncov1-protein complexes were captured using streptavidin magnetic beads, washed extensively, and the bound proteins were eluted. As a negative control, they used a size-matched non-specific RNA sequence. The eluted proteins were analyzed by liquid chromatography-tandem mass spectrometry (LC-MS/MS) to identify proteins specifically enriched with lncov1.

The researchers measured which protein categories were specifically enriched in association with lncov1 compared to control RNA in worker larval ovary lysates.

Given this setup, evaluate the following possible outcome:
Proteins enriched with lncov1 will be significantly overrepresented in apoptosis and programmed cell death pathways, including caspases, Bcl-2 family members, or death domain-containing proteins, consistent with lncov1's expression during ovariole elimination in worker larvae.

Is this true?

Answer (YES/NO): NO